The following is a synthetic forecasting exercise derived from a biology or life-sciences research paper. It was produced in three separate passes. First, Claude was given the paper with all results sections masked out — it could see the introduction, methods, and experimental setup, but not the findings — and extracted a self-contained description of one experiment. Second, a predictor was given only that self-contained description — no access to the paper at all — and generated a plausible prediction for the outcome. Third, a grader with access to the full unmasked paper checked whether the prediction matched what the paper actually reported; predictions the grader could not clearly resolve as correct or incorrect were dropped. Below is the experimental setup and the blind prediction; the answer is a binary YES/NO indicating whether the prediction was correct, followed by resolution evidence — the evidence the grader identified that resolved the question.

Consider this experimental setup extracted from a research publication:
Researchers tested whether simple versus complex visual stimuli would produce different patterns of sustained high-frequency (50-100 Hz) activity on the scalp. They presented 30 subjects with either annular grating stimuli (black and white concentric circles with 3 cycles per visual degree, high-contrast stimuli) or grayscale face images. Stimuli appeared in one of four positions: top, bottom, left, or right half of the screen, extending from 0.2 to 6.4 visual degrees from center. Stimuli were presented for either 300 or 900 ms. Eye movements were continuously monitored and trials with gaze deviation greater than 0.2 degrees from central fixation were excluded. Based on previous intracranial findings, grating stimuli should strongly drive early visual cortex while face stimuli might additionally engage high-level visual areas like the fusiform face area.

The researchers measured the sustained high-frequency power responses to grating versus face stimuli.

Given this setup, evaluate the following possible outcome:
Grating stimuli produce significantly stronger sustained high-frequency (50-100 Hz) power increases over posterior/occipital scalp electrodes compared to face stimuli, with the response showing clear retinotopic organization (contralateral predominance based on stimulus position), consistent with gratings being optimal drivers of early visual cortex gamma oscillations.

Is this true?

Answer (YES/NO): YES